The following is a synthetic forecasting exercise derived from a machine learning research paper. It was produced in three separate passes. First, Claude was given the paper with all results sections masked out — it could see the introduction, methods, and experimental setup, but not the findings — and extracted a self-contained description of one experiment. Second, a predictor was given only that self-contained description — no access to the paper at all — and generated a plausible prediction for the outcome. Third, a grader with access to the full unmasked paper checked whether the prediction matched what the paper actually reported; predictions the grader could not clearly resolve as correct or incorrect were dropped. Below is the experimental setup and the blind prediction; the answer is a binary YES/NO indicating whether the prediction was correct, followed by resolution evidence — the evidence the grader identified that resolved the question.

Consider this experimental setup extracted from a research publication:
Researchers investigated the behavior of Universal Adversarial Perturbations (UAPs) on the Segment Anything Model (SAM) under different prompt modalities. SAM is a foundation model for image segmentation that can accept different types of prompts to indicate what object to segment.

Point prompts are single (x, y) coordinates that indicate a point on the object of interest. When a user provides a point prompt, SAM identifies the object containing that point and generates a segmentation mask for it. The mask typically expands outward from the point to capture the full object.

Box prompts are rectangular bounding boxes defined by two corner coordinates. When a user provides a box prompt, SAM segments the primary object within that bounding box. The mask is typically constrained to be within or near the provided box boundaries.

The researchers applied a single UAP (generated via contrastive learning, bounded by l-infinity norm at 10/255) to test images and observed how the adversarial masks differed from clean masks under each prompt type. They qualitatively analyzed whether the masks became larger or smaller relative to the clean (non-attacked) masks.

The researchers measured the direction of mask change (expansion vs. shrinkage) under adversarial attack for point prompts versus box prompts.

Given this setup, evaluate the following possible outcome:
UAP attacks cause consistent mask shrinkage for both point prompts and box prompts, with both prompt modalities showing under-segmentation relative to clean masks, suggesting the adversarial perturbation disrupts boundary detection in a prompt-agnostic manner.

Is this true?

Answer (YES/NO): NO